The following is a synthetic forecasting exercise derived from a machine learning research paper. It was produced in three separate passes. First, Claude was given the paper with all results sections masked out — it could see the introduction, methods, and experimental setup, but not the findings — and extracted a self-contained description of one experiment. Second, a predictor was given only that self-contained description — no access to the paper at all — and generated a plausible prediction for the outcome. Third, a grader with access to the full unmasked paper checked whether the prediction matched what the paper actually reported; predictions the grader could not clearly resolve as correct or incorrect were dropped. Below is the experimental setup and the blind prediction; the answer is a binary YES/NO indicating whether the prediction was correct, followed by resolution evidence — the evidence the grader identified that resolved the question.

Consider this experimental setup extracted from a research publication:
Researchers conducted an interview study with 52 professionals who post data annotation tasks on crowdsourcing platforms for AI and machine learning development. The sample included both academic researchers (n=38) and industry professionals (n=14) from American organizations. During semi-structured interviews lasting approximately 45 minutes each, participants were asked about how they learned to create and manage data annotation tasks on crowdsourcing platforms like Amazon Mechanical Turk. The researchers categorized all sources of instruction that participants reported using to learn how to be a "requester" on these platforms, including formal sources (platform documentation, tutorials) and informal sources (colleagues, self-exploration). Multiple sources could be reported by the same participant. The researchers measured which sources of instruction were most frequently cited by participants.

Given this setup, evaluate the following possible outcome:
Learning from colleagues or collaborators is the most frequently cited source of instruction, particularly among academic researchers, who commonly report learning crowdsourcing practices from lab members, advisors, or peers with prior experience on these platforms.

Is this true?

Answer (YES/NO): YES